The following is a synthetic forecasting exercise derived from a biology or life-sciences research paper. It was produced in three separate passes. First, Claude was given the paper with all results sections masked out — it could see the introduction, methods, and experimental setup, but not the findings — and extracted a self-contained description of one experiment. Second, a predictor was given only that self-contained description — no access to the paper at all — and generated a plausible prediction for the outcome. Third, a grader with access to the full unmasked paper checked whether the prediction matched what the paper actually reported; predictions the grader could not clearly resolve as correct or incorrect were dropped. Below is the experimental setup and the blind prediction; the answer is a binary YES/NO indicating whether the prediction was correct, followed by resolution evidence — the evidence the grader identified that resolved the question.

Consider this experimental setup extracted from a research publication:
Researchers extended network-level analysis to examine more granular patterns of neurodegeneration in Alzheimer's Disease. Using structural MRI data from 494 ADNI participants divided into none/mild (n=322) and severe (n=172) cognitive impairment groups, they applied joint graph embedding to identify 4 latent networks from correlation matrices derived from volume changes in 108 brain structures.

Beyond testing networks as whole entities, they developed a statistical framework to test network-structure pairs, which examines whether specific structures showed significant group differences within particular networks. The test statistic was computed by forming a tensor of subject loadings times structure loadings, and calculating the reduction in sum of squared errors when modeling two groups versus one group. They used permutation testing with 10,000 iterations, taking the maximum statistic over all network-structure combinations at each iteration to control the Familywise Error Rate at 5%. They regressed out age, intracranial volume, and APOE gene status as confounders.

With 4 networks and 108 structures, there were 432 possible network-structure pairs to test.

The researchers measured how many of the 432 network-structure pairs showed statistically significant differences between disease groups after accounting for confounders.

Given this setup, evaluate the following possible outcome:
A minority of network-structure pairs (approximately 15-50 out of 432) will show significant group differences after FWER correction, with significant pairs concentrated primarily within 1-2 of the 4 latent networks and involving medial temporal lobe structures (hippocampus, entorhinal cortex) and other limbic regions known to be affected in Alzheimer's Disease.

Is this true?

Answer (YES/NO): NO